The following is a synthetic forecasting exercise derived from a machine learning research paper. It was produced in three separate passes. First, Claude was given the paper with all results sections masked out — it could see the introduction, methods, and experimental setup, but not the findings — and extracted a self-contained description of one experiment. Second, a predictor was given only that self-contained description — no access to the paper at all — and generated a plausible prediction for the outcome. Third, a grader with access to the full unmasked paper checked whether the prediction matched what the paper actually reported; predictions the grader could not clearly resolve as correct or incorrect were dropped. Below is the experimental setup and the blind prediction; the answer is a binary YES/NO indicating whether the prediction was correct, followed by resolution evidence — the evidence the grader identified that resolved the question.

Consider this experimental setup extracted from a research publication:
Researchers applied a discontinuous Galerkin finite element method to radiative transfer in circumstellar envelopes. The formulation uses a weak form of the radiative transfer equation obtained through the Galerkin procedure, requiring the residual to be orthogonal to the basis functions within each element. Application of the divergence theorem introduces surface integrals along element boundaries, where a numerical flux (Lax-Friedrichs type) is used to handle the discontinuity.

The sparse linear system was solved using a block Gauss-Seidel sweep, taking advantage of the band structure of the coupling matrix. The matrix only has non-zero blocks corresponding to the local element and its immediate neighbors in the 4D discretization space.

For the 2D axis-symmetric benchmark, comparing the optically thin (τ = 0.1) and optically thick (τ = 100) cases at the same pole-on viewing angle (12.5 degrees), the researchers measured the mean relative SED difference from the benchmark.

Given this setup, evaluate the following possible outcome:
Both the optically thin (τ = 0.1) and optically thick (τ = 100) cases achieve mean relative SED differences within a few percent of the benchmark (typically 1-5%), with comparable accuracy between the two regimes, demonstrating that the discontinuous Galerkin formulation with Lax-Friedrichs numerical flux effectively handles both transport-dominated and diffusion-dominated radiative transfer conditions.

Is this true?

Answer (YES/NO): YES